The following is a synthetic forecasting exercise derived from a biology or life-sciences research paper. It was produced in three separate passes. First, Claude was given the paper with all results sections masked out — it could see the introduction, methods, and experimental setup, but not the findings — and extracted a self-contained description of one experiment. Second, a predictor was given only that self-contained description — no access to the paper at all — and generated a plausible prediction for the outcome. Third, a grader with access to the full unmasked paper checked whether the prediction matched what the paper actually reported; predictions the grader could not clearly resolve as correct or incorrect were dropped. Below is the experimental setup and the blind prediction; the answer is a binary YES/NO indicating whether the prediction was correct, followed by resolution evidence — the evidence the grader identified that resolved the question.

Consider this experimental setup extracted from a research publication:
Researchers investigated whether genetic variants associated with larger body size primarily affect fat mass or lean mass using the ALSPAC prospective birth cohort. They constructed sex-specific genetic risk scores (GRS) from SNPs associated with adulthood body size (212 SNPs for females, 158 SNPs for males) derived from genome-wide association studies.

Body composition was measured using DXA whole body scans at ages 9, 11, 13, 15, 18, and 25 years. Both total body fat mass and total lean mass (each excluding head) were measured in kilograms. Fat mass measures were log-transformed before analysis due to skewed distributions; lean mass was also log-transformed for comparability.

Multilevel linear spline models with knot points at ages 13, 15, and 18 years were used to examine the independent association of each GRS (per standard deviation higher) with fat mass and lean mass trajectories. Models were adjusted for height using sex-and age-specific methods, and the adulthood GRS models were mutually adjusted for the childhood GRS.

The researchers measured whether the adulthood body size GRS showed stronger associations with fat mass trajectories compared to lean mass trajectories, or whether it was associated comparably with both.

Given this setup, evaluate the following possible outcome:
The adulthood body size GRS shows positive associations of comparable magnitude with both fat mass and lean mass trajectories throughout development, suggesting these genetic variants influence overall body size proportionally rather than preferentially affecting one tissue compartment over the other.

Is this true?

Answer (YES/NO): NO